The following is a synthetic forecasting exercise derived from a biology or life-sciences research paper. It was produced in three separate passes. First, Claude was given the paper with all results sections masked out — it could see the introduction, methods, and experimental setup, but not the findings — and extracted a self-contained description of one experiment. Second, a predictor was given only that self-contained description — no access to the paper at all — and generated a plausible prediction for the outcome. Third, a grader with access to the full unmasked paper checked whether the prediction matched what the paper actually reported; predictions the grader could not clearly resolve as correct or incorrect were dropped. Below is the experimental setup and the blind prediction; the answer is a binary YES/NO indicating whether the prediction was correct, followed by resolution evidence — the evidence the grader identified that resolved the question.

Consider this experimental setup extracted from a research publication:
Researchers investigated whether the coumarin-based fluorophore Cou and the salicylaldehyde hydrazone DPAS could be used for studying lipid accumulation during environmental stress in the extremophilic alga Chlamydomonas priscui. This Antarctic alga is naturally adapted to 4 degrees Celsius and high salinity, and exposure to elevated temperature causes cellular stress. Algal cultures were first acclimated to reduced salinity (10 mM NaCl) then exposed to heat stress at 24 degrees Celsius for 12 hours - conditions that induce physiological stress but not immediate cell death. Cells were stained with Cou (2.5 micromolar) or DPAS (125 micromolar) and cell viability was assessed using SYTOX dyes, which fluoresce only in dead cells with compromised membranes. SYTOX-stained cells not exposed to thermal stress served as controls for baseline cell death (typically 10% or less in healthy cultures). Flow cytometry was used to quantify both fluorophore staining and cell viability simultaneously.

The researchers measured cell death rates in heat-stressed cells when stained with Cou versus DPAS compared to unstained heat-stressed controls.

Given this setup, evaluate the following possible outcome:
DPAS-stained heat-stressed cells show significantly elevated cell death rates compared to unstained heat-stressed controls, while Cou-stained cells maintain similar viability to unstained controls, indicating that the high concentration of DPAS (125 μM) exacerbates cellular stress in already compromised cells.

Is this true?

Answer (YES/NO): NO